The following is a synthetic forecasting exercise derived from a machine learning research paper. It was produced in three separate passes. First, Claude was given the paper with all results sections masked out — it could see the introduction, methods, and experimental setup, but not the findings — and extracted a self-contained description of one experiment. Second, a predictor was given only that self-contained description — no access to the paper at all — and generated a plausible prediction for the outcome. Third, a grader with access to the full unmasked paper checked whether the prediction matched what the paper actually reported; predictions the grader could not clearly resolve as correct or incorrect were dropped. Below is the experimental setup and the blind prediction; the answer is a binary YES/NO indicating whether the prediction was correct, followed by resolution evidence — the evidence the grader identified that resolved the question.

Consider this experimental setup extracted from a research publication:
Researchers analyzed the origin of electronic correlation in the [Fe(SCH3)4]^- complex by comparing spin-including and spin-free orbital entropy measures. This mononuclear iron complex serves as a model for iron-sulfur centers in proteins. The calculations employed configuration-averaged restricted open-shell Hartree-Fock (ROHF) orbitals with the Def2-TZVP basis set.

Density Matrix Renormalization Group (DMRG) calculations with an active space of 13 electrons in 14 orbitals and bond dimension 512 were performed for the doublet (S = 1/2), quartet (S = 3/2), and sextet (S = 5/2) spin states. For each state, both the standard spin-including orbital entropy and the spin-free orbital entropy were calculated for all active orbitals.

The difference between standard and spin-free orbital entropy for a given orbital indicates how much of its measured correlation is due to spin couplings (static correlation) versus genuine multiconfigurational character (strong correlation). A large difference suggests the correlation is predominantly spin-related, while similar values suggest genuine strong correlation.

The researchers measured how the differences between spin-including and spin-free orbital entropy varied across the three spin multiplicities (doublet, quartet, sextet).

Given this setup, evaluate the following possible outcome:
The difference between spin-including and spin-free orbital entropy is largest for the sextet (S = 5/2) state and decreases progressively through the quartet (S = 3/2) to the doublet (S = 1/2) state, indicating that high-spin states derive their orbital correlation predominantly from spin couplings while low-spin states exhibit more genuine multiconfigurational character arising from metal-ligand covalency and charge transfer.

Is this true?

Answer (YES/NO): NO